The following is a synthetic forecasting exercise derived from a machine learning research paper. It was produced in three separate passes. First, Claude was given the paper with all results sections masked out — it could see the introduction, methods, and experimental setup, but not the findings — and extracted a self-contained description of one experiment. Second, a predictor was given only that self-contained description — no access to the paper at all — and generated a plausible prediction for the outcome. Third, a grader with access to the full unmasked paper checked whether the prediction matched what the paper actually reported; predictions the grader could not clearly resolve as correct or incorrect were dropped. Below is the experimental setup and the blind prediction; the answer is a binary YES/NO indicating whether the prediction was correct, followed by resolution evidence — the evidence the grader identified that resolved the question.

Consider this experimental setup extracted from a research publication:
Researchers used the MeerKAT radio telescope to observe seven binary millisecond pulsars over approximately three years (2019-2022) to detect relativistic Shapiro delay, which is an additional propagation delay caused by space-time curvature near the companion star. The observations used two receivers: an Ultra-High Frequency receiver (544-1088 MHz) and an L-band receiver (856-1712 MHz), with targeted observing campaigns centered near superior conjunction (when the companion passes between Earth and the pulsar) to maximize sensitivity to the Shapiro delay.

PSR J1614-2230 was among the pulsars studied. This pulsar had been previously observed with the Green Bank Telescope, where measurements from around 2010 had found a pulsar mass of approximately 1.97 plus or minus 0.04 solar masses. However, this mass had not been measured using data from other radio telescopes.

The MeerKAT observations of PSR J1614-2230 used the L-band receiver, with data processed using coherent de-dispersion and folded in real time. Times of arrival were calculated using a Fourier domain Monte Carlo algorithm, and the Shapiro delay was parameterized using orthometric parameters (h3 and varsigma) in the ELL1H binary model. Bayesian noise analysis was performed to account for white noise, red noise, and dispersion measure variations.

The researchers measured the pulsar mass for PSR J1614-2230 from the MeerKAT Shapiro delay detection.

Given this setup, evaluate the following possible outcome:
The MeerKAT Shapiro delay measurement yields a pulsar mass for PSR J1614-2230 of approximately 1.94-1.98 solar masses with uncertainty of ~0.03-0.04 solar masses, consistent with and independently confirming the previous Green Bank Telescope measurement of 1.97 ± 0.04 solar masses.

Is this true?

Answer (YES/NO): YES